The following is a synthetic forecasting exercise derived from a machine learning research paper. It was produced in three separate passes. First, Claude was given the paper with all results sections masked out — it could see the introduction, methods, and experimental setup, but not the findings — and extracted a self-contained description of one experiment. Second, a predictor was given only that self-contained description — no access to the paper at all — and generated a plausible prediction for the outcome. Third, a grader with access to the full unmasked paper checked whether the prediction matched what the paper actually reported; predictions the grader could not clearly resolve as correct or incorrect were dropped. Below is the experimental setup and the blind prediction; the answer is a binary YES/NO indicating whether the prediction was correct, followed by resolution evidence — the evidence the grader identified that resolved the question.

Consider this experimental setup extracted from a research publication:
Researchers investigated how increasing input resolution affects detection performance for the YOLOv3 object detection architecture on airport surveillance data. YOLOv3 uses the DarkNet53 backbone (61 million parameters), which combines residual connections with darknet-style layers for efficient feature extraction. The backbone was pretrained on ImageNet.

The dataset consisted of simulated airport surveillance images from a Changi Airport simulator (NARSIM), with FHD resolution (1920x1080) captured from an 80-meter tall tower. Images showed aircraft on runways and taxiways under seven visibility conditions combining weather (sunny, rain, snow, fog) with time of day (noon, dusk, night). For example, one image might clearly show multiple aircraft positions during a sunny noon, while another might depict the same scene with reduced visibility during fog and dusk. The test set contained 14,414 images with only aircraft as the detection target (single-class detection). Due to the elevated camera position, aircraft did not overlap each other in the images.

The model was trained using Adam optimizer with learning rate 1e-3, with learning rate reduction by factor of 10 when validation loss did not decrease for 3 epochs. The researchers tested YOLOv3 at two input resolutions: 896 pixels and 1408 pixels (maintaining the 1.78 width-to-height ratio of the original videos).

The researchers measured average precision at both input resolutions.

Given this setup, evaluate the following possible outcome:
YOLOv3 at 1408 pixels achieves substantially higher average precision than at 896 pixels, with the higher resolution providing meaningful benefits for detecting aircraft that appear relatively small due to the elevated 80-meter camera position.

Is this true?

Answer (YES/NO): NO